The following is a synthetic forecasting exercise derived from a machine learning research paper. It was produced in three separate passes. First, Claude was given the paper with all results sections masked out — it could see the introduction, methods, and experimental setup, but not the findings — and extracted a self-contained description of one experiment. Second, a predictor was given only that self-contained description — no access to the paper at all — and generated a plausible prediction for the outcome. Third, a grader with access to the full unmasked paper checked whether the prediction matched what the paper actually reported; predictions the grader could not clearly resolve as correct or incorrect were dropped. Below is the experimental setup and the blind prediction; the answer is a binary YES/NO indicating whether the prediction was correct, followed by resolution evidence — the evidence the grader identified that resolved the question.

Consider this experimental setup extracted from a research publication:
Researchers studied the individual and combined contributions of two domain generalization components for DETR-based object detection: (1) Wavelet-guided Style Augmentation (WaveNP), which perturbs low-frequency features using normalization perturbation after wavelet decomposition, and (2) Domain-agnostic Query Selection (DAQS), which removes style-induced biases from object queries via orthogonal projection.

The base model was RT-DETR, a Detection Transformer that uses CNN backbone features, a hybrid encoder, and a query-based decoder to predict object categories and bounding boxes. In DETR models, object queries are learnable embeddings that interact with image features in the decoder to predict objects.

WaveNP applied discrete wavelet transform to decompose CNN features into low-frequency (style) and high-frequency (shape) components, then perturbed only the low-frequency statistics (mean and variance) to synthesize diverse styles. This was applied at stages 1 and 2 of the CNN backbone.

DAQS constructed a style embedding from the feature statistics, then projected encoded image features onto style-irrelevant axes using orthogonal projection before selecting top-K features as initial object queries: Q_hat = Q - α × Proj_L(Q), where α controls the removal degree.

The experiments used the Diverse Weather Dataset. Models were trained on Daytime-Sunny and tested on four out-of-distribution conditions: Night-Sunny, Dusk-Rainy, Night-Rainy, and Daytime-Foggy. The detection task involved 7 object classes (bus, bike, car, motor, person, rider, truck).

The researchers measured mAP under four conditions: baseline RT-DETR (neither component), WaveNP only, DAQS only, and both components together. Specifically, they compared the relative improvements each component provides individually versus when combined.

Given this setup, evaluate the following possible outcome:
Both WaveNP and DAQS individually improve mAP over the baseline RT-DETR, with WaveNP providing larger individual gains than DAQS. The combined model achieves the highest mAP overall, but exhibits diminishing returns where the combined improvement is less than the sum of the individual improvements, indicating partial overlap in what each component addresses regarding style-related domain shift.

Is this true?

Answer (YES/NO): NO